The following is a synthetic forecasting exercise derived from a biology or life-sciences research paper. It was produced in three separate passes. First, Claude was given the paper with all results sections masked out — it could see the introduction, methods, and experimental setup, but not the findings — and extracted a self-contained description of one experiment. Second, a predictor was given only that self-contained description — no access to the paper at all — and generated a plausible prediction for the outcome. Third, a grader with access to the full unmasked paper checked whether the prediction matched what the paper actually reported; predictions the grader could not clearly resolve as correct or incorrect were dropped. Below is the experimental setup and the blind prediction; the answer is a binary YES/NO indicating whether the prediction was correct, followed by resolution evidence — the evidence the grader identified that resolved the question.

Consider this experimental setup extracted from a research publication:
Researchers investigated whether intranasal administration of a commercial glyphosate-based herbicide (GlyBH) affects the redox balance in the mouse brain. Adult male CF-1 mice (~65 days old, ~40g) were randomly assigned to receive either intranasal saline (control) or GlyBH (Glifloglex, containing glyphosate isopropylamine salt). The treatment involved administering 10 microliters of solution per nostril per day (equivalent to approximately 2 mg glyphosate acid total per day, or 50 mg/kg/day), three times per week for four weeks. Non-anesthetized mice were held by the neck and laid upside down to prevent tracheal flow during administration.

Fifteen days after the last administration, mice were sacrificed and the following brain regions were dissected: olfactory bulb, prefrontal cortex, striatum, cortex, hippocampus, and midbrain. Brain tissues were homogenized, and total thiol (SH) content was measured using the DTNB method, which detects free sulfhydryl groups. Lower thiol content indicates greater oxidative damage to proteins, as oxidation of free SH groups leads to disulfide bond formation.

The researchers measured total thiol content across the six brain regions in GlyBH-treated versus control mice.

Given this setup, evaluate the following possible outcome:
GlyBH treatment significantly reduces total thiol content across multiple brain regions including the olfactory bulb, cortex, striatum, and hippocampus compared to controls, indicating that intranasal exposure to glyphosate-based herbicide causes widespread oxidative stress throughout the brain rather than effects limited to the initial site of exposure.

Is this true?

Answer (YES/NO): YES